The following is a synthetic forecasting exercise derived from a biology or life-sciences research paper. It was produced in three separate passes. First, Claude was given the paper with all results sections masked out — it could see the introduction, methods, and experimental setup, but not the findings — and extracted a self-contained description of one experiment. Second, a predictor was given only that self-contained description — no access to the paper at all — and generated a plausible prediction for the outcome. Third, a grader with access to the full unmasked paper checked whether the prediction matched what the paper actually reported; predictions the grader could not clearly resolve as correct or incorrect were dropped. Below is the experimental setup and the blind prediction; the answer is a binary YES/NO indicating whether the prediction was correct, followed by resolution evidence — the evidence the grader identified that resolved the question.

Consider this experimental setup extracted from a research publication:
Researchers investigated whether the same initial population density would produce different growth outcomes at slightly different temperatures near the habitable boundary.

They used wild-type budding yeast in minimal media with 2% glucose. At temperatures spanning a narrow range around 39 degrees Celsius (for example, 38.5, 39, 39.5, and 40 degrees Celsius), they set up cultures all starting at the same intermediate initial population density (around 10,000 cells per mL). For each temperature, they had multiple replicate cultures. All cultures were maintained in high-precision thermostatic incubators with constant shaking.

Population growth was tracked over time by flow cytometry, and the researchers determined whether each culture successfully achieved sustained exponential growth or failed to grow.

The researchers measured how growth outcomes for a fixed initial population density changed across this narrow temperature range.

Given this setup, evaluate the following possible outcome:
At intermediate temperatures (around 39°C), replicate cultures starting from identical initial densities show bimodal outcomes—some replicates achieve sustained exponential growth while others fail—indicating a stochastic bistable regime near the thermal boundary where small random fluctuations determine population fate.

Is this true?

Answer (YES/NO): YES